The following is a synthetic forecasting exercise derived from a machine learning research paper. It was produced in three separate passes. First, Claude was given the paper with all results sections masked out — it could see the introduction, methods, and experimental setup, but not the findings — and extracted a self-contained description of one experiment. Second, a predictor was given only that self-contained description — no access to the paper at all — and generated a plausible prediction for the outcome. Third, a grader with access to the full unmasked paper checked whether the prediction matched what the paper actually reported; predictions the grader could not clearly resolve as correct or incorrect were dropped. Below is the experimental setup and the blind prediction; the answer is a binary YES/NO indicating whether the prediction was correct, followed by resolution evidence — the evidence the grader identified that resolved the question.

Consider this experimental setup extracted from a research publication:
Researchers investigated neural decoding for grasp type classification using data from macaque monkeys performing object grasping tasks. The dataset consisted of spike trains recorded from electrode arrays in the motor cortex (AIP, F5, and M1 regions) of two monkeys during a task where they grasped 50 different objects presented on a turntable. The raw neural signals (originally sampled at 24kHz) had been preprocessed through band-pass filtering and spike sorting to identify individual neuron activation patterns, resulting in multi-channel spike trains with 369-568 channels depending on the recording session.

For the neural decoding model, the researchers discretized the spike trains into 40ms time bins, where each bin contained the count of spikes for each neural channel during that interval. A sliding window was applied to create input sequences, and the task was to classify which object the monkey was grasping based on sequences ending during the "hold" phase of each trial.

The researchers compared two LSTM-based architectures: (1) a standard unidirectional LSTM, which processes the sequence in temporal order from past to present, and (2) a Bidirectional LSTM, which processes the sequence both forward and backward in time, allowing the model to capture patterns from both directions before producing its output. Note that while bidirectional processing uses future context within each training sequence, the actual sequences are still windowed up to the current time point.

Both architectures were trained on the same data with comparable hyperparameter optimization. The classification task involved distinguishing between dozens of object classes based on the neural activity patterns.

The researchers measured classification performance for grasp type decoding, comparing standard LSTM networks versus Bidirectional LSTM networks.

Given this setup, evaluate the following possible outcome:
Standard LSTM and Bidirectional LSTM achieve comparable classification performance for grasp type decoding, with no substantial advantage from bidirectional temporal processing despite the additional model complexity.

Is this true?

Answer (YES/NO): NO